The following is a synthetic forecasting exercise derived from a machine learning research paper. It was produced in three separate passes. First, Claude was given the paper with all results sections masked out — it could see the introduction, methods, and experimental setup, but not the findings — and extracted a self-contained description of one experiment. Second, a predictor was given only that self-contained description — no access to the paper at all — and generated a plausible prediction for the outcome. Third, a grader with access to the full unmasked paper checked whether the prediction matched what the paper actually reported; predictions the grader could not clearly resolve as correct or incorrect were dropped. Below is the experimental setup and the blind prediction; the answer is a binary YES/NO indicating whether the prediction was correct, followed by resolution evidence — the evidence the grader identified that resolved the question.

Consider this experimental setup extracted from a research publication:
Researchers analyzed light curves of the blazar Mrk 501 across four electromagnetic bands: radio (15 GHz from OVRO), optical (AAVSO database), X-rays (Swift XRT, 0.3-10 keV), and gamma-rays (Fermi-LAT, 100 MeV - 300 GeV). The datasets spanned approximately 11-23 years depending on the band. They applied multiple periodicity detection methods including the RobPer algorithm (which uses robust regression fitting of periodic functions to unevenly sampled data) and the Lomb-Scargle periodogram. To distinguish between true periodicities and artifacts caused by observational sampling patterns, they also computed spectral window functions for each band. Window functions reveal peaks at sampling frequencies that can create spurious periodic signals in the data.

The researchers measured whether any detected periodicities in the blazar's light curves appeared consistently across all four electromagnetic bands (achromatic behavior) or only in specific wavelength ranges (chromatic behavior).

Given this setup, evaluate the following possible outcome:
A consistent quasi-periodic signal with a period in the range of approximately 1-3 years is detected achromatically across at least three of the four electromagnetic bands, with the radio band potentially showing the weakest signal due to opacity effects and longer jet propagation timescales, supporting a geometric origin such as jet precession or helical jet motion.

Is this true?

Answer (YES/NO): NO